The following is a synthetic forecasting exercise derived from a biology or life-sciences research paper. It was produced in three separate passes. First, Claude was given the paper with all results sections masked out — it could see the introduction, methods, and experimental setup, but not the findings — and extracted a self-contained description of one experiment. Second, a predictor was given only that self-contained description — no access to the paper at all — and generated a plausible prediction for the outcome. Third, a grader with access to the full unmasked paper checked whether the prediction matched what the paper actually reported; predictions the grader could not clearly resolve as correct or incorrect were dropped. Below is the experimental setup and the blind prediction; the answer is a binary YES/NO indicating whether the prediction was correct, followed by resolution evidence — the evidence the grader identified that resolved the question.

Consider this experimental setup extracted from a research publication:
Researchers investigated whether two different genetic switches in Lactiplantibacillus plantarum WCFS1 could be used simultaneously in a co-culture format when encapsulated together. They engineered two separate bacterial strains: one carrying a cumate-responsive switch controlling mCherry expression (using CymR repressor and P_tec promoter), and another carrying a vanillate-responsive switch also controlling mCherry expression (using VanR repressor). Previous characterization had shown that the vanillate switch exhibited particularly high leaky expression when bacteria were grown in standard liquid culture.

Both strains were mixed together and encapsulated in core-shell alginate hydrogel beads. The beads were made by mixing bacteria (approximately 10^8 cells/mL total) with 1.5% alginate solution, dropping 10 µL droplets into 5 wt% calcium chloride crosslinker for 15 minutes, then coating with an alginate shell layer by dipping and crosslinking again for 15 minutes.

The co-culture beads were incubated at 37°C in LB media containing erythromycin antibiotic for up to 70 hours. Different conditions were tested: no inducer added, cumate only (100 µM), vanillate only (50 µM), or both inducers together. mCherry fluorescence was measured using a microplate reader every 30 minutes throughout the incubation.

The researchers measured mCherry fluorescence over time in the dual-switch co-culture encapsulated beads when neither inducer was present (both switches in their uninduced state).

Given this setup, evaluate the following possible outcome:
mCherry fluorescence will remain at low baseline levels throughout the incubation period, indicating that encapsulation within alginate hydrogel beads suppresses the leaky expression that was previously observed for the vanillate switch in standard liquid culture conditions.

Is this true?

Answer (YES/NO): YES